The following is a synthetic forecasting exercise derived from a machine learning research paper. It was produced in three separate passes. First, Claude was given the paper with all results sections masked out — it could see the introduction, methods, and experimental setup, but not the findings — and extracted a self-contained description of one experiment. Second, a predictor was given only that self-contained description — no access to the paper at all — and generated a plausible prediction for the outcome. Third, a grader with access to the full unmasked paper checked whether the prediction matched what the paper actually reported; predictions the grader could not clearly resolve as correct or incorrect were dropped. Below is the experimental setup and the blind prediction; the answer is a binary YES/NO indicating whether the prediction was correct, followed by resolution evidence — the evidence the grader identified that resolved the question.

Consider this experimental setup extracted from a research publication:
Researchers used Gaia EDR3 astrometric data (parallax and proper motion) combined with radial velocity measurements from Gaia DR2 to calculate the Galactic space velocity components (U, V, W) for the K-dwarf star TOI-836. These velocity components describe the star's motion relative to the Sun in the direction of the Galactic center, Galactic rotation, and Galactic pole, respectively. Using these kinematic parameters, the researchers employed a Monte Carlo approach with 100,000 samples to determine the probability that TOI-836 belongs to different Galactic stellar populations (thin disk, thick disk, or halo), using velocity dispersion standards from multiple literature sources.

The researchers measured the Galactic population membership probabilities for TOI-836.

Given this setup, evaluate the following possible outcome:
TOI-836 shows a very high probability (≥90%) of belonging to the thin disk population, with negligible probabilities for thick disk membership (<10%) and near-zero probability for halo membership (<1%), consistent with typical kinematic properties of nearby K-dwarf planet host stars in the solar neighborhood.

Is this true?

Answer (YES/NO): YES